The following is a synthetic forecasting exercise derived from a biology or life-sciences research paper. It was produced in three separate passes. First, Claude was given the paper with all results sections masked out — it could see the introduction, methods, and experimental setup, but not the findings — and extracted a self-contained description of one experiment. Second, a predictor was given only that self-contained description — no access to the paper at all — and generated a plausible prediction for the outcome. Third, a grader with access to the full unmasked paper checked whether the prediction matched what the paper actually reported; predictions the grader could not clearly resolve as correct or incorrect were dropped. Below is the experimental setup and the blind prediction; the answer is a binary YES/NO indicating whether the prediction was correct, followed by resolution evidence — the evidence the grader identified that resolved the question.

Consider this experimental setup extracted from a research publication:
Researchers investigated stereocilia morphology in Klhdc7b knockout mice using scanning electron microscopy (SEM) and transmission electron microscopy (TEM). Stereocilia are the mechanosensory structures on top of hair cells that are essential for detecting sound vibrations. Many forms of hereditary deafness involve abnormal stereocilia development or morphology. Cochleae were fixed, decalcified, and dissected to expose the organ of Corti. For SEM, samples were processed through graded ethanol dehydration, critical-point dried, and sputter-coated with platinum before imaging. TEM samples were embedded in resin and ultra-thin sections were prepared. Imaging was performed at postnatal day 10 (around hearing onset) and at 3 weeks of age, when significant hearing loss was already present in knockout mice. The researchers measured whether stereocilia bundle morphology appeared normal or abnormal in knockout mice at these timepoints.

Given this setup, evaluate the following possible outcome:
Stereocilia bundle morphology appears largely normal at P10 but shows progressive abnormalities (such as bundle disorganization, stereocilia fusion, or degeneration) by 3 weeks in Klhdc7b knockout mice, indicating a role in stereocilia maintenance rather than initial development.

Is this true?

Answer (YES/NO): NO